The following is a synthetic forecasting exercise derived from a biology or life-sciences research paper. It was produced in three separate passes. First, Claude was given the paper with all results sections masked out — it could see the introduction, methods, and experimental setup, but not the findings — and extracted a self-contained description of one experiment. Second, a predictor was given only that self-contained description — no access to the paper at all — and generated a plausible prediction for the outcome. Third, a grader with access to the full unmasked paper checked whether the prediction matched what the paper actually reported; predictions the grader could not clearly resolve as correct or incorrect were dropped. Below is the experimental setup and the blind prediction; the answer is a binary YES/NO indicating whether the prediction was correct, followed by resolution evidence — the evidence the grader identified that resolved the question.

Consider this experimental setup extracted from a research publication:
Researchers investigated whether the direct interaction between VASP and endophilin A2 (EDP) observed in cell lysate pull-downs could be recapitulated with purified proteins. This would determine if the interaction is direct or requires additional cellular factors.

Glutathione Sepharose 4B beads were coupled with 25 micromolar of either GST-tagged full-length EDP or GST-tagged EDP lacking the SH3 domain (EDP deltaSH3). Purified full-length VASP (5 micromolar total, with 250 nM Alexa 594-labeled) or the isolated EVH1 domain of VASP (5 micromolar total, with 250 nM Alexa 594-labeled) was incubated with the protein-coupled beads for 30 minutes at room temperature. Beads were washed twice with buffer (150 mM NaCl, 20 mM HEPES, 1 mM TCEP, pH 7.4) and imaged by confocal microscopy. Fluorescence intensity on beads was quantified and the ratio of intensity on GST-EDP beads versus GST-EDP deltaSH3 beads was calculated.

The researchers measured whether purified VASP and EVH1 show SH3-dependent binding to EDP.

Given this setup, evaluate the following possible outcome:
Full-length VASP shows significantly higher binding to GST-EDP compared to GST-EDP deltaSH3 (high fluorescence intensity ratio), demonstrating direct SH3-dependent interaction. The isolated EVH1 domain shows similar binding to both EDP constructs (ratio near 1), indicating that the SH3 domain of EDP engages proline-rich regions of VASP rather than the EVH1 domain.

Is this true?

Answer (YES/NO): NO